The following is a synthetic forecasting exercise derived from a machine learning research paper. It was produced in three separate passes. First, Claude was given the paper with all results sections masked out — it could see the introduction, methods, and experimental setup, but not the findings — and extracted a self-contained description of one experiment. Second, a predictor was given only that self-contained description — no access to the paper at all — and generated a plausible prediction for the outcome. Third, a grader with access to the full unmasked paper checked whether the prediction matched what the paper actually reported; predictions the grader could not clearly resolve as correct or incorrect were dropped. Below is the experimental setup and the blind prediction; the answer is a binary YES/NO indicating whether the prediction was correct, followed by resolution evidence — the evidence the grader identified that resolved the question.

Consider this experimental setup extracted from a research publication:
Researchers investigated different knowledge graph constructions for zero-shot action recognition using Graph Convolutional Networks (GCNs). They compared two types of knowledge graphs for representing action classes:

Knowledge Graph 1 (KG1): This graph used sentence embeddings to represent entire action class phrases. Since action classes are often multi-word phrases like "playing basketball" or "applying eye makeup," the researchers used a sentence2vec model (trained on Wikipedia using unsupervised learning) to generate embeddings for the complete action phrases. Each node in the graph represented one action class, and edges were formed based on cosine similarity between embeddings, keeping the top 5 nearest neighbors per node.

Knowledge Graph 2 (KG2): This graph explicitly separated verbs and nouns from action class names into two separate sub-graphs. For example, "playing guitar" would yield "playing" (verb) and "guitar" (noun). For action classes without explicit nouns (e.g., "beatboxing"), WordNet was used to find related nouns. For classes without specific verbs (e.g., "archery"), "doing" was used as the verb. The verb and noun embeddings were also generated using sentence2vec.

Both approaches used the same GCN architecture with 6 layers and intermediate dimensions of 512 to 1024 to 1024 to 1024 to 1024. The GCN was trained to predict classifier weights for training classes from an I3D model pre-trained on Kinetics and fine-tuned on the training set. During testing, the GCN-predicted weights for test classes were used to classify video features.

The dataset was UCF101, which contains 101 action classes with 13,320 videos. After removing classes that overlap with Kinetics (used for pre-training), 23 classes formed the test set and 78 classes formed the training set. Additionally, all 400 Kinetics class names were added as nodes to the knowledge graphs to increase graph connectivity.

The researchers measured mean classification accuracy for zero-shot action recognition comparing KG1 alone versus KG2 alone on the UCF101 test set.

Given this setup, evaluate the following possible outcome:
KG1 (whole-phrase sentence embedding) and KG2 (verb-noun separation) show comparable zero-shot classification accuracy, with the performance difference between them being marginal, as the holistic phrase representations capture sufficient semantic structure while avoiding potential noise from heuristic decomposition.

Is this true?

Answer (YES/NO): NO